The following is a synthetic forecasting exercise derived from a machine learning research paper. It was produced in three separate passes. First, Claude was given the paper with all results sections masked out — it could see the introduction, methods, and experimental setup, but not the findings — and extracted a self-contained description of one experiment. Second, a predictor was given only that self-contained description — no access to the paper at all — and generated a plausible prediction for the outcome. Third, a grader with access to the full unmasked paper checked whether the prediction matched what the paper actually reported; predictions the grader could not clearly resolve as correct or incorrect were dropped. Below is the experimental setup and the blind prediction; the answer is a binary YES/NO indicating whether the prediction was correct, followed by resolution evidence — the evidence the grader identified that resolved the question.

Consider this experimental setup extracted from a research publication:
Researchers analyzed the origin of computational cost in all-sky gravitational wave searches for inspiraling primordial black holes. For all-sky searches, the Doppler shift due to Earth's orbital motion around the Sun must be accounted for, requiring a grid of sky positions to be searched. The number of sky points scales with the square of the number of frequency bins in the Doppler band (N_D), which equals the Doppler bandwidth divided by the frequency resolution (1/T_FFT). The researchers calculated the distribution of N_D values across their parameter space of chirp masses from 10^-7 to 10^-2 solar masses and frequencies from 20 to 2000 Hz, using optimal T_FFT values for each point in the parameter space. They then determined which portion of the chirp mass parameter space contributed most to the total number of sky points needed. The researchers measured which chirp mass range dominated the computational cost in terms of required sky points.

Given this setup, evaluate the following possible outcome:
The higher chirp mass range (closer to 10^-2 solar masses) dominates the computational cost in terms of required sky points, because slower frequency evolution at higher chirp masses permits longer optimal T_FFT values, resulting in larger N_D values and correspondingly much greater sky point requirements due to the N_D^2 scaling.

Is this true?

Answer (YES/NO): NO